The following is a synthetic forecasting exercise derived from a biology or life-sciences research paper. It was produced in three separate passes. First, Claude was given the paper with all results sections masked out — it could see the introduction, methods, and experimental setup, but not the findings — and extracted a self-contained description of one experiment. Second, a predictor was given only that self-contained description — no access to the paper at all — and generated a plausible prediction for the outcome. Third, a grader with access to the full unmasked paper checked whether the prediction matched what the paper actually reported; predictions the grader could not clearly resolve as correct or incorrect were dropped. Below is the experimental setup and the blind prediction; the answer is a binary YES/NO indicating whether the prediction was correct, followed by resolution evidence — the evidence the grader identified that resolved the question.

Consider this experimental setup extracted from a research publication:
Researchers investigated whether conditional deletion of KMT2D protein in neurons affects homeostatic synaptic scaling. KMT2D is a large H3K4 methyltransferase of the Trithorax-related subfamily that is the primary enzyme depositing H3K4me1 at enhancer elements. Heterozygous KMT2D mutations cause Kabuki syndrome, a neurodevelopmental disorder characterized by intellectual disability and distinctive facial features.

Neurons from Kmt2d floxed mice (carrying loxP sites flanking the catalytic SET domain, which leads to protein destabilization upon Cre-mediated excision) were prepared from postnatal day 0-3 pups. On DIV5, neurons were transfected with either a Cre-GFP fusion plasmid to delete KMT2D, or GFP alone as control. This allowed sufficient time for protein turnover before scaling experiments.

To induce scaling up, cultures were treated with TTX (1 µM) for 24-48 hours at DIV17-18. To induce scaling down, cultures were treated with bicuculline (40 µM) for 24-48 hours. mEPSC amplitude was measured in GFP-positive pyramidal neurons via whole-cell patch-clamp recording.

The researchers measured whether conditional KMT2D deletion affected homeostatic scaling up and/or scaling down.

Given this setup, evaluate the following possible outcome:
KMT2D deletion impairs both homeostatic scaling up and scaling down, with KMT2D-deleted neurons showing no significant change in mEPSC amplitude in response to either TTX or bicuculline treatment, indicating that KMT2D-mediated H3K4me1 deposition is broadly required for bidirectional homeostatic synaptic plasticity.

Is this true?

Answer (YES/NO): NO